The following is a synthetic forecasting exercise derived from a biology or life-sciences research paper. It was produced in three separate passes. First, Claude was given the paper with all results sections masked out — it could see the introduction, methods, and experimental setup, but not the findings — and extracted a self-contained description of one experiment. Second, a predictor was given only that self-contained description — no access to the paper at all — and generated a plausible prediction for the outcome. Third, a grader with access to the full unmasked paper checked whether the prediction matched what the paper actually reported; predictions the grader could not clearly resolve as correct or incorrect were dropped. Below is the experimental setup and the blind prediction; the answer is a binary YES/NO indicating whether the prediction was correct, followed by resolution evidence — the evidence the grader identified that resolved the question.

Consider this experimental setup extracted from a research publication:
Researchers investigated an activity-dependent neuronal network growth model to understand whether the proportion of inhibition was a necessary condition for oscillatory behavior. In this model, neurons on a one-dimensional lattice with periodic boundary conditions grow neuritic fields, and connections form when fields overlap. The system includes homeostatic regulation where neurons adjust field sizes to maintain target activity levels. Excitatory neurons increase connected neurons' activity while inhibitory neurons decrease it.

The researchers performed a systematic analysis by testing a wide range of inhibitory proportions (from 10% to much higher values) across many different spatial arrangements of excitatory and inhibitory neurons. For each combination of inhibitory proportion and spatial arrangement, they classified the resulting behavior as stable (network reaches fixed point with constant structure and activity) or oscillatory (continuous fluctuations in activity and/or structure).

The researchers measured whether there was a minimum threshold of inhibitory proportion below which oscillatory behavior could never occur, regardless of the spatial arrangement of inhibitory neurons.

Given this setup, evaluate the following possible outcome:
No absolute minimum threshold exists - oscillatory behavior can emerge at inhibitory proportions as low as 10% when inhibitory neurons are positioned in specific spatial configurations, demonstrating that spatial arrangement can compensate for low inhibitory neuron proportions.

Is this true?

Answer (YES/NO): NO